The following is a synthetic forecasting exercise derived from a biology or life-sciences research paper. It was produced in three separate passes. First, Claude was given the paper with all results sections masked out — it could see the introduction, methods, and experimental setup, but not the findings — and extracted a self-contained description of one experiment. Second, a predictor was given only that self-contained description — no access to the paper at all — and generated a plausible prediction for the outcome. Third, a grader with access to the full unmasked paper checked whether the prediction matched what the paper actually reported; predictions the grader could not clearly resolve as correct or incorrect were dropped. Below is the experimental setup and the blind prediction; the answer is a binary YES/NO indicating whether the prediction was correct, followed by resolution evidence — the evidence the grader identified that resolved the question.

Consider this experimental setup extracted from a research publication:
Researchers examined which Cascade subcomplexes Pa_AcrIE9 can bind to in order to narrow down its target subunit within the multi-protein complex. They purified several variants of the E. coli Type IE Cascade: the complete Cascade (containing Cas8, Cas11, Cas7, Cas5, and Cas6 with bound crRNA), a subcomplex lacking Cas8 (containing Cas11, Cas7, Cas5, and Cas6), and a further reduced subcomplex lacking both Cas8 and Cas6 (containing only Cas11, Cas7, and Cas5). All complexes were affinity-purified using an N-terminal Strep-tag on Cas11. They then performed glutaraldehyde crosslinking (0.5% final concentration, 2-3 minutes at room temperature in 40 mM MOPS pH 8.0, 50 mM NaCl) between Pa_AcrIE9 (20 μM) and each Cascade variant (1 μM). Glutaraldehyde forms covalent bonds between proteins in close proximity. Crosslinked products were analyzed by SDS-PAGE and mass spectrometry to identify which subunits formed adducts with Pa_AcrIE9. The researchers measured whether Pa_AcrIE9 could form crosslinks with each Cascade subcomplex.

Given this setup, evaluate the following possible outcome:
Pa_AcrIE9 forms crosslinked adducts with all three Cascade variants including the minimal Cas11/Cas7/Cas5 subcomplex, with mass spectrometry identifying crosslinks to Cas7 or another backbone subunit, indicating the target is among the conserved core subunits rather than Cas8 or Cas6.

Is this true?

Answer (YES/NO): YES